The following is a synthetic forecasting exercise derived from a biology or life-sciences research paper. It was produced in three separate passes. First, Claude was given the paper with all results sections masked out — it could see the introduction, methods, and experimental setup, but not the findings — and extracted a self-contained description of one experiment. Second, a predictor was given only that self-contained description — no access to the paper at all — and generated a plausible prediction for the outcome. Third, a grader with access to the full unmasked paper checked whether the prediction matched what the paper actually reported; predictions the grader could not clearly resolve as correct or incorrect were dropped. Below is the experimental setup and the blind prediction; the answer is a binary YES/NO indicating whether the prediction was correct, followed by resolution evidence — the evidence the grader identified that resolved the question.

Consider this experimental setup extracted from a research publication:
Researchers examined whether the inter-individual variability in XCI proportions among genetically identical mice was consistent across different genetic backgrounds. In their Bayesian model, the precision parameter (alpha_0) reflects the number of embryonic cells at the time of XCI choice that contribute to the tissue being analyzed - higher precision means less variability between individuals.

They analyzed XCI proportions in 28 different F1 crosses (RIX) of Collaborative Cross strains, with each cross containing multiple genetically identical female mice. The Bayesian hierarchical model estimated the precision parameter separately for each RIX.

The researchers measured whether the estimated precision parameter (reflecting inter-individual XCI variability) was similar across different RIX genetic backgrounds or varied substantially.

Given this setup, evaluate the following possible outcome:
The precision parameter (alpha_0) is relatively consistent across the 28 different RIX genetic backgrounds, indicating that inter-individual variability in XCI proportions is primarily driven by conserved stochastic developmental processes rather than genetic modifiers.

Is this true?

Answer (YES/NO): YES